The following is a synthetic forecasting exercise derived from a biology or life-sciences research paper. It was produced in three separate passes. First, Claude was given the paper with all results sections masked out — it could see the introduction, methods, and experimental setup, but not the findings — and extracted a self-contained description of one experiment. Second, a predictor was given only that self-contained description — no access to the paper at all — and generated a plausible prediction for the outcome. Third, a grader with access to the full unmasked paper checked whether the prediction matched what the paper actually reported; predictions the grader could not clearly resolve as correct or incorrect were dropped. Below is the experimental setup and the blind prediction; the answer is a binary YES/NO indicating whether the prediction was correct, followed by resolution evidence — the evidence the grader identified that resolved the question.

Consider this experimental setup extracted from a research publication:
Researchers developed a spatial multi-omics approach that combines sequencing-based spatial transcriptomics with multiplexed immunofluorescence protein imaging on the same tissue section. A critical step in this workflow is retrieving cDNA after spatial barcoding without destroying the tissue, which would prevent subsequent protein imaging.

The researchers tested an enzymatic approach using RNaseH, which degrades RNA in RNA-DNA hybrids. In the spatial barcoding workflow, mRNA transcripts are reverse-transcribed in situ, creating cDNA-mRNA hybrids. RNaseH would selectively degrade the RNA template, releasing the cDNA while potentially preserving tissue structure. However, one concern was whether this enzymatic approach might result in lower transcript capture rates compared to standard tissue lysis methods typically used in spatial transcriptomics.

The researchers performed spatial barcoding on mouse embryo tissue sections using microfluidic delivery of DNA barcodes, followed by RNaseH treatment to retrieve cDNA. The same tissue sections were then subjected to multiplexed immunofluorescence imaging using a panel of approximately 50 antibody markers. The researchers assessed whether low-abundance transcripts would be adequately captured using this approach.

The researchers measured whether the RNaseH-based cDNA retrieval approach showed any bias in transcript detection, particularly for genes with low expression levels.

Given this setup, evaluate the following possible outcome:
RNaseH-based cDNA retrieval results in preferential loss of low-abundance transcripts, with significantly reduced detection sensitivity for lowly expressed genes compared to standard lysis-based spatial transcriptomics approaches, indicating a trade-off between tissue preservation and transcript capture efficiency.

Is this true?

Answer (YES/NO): YES